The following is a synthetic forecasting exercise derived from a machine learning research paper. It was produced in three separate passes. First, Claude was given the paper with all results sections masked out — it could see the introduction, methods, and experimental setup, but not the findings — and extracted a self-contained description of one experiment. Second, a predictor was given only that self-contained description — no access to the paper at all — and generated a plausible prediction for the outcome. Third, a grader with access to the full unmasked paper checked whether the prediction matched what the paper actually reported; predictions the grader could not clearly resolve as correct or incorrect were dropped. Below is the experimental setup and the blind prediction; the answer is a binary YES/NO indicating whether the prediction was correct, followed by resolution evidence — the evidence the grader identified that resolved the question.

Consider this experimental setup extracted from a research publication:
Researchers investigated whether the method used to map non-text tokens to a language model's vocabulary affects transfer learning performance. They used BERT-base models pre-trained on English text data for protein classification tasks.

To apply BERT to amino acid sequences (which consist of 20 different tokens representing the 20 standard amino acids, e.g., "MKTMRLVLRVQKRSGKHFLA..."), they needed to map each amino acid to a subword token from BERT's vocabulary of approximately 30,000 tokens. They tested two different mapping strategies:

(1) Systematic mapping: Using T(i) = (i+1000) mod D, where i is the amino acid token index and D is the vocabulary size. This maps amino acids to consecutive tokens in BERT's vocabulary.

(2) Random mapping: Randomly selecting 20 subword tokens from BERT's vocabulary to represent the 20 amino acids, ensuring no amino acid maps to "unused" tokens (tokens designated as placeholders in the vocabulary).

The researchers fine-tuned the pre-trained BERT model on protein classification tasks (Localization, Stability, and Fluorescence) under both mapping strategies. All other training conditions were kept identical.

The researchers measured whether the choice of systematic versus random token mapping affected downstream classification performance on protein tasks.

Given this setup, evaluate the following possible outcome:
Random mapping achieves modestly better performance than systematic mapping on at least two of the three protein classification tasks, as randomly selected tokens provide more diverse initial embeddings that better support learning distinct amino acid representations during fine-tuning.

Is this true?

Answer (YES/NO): NO